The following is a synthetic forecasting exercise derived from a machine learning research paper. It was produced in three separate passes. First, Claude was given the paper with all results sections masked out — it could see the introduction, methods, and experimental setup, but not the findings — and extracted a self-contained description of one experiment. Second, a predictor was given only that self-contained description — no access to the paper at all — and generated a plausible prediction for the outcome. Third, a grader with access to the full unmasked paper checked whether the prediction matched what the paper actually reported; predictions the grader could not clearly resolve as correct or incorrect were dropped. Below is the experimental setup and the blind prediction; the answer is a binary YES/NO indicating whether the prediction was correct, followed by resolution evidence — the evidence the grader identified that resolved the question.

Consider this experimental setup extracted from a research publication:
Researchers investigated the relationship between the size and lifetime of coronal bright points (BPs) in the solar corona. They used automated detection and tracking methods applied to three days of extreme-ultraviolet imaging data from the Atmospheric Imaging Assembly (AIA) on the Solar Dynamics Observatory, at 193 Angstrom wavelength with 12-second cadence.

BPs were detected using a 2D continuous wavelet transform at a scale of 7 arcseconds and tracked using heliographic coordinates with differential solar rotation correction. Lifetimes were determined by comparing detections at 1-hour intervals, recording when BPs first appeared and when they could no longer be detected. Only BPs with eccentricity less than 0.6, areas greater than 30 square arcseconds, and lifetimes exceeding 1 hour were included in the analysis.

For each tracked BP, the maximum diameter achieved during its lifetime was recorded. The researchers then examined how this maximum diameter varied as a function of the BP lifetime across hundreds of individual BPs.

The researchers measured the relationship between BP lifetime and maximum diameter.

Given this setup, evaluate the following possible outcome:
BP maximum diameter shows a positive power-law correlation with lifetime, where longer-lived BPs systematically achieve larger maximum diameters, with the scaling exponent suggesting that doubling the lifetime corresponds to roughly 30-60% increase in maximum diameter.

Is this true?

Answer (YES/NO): NO